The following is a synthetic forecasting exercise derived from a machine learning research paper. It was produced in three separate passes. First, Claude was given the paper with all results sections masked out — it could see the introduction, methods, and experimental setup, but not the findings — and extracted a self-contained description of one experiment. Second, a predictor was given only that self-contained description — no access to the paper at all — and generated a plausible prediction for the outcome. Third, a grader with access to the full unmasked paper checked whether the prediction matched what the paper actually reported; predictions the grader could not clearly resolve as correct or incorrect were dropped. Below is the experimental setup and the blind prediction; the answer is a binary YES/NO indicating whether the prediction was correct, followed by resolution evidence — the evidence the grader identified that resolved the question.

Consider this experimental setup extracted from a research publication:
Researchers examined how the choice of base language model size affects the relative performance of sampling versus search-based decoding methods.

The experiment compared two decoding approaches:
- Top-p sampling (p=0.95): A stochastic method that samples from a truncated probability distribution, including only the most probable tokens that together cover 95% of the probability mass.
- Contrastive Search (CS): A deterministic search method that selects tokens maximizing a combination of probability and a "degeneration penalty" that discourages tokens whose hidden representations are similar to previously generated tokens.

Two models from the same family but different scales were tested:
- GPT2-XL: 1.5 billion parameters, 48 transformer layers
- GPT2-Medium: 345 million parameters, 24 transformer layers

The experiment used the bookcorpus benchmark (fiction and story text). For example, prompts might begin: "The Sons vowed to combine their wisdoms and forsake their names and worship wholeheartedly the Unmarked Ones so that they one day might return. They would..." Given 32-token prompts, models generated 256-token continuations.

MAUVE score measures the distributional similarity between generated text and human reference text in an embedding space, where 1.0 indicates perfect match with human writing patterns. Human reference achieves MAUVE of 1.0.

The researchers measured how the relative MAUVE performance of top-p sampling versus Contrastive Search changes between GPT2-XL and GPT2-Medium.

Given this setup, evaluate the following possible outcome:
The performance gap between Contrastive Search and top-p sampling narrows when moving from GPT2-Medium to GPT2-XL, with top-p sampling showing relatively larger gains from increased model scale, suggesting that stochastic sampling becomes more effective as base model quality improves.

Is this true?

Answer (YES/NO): NO